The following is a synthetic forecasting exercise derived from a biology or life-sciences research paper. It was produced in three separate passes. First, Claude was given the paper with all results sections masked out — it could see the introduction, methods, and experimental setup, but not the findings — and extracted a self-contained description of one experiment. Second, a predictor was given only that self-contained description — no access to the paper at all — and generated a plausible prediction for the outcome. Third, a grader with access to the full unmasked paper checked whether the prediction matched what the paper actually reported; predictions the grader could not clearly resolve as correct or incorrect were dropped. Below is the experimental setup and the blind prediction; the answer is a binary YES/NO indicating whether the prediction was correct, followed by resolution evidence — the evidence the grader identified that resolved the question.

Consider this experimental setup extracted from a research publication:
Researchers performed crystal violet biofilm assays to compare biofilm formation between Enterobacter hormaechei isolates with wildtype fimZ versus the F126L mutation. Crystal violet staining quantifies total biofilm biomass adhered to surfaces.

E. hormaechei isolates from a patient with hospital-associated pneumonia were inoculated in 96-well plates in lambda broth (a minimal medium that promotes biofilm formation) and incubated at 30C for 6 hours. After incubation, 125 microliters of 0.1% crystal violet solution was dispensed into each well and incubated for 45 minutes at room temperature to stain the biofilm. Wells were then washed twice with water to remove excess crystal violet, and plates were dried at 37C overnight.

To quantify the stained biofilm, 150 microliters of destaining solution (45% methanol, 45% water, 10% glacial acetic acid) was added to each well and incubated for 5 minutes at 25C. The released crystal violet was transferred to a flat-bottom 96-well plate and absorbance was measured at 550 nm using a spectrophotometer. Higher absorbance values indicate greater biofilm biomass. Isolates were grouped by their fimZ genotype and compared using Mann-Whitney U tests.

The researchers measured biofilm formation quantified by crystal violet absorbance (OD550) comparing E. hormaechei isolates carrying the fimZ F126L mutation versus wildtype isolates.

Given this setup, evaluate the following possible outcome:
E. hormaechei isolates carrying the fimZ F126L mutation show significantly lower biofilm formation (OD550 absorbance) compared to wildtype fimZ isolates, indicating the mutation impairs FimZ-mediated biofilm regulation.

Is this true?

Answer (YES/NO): NO